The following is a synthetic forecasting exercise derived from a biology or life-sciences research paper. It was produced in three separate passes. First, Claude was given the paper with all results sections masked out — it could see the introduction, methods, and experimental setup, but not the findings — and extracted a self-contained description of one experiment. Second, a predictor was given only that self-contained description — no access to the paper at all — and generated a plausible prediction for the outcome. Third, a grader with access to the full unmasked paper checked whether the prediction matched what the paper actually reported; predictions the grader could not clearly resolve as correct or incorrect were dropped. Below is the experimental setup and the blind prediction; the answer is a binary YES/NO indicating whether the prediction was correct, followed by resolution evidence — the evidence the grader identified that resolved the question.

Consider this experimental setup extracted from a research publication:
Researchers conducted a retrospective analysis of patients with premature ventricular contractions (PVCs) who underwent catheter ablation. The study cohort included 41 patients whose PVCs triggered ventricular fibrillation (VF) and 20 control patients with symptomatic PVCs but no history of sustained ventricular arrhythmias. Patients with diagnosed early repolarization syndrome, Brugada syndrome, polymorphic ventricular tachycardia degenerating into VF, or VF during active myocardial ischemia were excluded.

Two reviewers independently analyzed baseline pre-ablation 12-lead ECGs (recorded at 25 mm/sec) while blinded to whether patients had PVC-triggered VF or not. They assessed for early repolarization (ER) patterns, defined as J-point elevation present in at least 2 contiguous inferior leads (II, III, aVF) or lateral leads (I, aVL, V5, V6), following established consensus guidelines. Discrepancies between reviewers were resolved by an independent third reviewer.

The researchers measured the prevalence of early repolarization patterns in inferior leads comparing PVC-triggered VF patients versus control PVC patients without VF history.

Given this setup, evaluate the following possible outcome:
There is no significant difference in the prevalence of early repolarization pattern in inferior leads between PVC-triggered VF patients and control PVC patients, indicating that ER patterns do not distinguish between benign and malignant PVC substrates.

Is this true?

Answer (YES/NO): NO